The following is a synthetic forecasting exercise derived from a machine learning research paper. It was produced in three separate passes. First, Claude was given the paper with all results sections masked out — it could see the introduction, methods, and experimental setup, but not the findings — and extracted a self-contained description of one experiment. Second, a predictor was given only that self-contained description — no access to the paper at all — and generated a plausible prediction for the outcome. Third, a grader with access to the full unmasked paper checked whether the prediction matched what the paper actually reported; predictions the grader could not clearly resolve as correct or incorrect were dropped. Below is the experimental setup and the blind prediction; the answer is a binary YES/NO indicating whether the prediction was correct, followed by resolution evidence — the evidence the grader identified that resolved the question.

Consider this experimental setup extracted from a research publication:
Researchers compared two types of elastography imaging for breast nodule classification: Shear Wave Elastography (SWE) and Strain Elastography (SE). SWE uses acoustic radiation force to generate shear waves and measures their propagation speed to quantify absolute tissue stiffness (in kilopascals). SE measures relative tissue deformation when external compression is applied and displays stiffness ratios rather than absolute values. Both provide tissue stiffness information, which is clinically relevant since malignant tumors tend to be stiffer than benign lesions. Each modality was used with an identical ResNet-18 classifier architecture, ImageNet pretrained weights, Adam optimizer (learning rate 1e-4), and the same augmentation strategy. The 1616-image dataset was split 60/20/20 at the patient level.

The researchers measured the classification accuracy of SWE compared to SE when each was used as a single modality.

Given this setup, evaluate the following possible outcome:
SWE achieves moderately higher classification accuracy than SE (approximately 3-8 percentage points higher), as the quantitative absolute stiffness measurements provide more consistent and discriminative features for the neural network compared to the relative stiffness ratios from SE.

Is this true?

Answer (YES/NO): NO